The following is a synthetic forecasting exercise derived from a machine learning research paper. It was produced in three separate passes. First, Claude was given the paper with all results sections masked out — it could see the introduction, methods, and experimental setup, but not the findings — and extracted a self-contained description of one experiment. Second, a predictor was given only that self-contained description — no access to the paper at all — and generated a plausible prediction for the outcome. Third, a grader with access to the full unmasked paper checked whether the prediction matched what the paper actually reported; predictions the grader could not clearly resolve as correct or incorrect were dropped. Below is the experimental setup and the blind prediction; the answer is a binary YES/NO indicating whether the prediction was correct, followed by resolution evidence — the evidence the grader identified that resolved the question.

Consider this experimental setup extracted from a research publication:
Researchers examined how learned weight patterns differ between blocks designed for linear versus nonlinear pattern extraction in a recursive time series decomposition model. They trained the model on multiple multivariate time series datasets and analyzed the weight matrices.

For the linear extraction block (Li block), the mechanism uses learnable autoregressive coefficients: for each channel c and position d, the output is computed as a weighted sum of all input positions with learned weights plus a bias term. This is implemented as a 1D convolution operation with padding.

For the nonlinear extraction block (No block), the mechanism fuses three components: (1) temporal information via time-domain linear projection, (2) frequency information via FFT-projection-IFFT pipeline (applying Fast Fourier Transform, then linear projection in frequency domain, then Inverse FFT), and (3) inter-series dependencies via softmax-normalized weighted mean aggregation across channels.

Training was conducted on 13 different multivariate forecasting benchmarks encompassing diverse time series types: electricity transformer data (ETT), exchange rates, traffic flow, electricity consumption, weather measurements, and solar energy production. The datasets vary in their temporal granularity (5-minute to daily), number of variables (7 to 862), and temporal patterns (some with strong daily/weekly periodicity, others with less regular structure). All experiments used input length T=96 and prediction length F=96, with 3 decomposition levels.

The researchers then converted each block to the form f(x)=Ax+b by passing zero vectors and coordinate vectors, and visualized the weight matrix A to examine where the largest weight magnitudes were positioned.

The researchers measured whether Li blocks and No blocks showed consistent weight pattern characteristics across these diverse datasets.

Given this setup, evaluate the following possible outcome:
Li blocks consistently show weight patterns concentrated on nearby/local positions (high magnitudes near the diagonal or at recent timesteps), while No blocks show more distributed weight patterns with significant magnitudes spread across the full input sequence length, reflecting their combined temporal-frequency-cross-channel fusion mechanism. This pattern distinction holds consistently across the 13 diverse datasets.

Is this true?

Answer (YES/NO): NO